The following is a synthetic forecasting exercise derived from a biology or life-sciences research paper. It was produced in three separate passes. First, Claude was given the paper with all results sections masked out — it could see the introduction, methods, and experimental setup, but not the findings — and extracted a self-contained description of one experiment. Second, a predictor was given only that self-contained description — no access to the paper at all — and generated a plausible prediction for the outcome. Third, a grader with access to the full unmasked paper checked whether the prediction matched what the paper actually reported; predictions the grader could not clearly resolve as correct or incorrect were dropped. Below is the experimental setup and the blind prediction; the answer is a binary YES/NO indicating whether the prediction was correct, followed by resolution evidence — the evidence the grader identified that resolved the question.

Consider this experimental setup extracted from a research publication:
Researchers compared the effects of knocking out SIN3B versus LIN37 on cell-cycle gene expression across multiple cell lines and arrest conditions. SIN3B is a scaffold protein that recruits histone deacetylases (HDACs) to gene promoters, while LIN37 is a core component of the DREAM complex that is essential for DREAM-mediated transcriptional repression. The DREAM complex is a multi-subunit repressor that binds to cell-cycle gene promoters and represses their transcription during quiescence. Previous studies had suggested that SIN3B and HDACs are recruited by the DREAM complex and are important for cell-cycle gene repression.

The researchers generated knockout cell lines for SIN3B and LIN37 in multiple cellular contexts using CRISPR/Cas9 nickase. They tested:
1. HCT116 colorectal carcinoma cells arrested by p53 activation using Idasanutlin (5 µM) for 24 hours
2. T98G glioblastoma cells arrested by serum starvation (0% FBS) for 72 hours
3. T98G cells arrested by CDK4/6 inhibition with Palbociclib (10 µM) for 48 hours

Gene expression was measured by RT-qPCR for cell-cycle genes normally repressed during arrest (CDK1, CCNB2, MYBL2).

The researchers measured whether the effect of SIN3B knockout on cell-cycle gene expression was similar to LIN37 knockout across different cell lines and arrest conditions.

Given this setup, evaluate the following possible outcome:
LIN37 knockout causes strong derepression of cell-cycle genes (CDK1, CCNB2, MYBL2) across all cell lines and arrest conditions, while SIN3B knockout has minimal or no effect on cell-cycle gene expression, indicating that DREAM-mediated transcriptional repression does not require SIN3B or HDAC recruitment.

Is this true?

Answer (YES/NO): NO